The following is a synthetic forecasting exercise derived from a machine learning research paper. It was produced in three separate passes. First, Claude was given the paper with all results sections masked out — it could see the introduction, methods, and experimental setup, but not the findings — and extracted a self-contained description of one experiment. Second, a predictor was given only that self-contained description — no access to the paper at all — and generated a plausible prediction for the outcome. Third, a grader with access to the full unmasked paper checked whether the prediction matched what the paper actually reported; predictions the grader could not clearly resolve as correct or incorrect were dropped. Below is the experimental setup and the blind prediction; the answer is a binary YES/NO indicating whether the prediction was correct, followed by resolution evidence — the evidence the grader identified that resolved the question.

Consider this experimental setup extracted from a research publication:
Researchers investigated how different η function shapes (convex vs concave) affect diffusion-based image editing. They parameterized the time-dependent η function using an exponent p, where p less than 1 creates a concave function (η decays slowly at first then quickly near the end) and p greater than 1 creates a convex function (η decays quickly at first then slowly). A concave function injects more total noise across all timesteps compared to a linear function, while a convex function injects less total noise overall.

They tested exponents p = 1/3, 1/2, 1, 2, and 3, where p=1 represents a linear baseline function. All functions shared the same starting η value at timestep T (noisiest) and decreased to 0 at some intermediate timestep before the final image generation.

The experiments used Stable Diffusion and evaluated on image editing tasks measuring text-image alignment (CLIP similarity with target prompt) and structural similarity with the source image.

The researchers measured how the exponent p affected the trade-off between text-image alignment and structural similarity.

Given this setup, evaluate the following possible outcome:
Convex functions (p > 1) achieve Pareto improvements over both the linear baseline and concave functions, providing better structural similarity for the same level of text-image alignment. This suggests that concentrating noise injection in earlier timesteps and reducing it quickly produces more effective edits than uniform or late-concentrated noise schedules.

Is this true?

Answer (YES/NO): NO